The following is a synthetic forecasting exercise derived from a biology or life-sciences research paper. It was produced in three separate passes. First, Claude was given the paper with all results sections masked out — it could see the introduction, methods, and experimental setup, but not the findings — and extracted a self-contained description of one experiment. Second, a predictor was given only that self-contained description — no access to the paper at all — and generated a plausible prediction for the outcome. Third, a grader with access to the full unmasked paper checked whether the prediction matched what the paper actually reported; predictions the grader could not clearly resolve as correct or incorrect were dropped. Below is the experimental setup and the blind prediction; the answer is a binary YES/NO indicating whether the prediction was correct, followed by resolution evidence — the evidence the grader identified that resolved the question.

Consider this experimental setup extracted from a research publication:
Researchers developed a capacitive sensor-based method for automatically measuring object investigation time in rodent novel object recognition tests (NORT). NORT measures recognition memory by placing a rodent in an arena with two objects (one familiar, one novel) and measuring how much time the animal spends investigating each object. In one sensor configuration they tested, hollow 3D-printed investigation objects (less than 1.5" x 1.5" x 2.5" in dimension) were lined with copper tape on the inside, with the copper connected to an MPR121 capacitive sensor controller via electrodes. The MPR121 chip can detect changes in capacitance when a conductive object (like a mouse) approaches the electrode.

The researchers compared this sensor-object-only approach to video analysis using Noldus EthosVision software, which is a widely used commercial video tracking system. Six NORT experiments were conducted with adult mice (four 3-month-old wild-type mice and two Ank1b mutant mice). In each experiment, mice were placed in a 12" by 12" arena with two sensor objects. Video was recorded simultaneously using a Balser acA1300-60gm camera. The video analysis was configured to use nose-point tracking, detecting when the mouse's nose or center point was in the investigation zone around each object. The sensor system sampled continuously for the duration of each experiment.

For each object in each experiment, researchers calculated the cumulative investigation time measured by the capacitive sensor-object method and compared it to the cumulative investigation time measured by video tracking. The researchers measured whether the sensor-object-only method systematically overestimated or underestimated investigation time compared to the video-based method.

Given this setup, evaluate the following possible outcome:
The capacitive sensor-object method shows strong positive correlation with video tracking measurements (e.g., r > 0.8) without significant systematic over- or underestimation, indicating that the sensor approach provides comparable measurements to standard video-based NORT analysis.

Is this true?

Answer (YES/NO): NO